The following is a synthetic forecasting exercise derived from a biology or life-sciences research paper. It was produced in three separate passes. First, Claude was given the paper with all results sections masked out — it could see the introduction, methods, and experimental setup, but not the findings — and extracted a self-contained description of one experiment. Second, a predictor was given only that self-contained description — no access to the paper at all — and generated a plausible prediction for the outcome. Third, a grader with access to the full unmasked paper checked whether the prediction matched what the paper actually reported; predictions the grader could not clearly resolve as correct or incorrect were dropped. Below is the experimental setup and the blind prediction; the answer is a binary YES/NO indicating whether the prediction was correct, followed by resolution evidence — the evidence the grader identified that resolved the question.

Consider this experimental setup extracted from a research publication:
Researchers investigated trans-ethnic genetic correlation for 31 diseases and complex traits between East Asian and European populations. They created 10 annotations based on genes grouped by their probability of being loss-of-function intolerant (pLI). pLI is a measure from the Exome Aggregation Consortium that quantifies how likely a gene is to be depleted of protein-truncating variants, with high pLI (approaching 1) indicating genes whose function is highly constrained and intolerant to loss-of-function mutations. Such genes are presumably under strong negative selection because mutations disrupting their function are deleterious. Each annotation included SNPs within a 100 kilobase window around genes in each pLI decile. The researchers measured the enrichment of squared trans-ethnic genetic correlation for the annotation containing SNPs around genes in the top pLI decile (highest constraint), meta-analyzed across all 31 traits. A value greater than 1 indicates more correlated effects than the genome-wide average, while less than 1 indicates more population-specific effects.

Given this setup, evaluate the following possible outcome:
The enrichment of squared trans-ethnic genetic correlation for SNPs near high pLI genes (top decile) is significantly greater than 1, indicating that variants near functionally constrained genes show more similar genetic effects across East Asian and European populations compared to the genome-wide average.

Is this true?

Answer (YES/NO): NO